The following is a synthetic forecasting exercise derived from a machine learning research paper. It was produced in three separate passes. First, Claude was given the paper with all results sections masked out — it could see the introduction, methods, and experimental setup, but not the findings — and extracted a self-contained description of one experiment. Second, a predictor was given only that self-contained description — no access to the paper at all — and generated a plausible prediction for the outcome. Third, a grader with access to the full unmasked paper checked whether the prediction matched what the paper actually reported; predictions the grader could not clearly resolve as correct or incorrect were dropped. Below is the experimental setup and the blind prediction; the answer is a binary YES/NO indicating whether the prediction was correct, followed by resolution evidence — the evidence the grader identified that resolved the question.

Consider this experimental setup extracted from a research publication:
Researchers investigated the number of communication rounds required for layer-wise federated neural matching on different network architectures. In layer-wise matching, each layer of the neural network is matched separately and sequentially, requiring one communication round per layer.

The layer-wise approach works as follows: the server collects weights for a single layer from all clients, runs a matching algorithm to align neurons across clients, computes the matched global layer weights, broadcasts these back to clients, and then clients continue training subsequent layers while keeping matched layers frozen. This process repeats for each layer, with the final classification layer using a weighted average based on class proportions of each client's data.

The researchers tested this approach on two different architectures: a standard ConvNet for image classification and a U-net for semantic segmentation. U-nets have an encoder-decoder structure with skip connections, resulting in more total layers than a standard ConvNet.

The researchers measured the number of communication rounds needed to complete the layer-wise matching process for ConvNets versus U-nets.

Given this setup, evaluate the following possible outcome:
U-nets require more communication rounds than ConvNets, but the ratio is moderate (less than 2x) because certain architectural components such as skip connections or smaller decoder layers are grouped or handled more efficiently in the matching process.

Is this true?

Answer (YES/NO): NO